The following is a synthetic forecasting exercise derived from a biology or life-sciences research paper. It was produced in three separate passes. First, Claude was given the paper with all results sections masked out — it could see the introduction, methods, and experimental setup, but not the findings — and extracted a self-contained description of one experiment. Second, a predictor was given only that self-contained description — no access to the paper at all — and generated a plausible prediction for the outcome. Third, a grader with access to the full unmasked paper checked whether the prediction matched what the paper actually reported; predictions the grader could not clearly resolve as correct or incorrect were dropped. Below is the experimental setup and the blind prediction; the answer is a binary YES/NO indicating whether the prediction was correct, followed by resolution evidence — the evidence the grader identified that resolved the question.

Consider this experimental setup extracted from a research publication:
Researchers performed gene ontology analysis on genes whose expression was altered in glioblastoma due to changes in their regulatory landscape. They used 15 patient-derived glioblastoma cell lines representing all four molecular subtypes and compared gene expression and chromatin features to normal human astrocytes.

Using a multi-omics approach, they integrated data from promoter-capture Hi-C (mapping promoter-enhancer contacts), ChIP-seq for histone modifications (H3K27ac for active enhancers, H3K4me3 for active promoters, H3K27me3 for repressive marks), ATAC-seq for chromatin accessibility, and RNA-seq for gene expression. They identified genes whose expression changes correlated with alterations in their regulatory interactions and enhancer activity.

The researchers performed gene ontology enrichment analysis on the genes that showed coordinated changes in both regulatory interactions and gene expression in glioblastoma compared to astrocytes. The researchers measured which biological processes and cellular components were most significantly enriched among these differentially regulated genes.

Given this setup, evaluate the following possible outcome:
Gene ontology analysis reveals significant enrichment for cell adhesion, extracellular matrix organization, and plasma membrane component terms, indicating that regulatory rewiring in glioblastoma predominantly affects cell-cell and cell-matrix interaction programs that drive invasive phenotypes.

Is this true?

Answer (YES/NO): NO